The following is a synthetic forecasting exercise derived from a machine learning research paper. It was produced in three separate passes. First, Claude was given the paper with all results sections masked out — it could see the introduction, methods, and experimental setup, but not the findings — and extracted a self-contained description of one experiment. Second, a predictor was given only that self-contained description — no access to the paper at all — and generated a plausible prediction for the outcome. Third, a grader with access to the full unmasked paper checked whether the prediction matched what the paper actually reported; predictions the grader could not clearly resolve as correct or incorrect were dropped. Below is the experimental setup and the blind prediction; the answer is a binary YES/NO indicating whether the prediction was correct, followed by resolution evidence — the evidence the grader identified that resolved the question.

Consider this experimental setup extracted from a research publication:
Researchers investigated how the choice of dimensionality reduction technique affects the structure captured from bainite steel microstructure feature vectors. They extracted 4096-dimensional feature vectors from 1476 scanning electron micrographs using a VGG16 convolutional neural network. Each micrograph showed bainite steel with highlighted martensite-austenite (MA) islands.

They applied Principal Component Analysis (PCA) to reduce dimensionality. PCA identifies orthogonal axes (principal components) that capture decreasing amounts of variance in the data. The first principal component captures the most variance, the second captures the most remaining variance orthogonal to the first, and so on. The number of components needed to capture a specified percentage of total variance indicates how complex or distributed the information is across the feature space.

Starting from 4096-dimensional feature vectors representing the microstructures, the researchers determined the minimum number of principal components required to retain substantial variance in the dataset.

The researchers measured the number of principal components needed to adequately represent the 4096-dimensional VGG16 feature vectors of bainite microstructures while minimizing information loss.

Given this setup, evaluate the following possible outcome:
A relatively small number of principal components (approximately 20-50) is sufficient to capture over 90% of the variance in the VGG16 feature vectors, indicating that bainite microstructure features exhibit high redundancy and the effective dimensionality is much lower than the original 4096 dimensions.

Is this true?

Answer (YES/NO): NO